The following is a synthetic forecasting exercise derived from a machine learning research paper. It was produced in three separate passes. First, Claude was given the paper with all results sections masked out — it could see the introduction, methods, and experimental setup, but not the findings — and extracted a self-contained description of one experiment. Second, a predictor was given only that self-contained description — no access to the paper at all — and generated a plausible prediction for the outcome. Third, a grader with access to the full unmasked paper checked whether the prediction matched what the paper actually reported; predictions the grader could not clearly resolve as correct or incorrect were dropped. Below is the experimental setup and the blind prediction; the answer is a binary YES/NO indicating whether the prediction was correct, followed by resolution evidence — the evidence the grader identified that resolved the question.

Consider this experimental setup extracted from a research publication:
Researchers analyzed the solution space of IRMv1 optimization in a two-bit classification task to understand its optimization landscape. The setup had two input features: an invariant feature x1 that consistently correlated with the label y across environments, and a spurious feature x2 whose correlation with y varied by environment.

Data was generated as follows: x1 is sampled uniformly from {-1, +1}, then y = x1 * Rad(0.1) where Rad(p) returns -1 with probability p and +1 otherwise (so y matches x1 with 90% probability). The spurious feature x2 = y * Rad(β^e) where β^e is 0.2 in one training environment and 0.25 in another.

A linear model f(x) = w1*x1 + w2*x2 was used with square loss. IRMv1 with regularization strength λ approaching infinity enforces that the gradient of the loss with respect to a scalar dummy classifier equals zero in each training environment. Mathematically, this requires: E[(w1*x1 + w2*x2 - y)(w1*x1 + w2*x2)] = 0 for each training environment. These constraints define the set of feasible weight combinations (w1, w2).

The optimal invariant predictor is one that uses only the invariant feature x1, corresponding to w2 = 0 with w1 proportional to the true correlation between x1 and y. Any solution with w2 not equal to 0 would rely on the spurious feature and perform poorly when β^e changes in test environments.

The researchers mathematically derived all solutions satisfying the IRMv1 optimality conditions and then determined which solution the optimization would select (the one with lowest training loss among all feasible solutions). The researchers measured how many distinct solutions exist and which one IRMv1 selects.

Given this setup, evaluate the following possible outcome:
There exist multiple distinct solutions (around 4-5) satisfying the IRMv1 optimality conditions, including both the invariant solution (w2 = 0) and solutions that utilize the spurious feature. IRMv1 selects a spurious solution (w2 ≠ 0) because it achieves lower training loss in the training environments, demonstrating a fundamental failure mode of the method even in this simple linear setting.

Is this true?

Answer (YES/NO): YES